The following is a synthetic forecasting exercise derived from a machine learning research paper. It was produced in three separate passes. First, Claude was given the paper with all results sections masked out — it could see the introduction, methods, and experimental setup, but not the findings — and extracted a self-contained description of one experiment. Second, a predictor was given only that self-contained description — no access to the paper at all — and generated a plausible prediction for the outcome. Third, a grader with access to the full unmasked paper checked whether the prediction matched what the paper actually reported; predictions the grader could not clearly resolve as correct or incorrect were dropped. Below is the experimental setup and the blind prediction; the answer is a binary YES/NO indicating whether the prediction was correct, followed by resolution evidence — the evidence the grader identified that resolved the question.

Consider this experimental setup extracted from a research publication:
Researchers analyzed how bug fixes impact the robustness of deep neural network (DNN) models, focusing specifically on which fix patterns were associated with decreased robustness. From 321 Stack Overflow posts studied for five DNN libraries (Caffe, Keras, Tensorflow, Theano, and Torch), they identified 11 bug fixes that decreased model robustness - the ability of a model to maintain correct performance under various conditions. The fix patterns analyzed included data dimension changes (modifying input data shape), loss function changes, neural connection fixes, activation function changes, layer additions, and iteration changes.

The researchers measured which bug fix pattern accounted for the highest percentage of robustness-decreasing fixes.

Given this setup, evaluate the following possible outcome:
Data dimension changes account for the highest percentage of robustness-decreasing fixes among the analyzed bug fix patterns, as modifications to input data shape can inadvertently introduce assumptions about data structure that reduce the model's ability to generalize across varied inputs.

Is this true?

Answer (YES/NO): YES